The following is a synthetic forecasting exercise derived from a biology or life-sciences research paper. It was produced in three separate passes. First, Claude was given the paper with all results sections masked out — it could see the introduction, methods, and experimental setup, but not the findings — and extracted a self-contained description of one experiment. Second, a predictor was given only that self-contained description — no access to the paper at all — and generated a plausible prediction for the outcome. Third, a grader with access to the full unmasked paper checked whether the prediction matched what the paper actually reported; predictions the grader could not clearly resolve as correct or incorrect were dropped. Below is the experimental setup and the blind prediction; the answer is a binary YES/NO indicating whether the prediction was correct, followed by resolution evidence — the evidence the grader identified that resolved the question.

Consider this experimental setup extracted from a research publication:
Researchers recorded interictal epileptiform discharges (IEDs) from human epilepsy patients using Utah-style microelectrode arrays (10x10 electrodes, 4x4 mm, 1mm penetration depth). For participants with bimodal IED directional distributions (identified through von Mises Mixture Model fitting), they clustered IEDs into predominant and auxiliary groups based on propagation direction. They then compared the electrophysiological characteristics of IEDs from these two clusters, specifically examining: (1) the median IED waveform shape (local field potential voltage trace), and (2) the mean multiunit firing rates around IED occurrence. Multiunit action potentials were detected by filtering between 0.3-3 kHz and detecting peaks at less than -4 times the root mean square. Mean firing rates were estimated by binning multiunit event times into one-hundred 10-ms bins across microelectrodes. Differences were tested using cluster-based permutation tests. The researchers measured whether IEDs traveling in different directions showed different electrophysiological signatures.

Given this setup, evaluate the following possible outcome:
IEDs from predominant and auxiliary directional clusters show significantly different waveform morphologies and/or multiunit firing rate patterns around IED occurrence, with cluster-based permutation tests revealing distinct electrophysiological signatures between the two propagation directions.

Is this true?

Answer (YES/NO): NO